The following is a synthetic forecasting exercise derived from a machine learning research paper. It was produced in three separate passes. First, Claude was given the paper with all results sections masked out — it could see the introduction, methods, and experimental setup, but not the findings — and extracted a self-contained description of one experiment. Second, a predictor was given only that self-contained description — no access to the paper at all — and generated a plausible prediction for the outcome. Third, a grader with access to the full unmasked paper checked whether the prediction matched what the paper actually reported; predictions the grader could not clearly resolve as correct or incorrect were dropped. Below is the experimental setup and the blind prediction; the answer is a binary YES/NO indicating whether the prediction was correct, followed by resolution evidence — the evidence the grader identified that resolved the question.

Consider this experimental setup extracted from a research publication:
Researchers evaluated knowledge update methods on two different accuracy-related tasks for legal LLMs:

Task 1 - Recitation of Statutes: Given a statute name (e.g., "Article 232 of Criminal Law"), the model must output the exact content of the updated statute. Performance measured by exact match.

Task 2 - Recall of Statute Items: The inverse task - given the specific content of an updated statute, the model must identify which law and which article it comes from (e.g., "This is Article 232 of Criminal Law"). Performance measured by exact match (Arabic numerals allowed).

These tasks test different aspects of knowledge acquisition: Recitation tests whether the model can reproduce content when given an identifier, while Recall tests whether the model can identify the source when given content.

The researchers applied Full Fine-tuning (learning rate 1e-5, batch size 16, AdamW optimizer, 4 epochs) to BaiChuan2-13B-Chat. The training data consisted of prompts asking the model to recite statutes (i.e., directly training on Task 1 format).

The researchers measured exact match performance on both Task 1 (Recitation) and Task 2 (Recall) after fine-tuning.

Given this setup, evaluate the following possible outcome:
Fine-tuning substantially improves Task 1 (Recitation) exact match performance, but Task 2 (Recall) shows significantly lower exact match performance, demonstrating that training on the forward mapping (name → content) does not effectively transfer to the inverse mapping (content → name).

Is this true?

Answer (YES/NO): YES